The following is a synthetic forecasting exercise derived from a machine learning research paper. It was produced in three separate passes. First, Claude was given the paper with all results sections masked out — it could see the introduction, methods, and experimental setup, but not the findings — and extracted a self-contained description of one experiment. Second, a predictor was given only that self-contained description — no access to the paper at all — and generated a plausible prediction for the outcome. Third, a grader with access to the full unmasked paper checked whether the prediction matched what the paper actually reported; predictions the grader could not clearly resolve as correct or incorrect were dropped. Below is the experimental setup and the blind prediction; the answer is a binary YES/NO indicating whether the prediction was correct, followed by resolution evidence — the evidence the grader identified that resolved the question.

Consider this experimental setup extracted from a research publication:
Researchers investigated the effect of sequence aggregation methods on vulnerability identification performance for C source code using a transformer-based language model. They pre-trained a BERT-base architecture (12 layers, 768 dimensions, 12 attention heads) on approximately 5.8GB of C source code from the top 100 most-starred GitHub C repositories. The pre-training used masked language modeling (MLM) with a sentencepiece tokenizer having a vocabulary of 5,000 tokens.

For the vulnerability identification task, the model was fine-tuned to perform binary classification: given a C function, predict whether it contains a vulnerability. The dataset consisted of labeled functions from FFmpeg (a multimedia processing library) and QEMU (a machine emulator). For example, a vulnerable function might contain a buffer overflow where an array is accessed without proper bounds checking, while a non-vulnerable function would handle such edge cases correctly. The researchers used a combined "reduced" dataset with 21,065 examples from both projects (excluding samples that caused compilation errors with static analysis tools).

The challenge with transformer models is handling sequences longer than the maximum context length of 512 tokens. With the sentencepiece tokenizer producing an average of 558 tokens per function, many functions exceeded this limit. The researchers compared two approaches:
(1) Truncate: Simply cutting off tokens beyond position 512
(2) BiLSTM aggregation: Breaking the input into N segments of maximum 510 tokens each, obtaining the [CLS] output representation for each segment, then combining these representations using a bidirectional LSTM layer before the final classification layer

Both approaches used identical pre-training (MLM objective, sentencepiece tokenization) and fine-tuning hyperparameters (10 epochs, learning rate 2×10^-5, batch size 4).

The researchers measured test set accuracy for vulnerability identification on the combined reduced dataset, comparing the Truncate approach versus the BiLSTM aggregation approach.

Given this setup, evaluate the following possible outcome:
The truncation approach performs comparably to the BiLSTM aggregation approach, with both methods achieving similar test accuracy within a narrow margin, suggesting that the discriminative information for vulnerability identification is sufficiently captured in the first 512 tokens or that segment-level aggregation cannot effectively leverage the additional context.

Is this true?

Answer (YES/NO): NO